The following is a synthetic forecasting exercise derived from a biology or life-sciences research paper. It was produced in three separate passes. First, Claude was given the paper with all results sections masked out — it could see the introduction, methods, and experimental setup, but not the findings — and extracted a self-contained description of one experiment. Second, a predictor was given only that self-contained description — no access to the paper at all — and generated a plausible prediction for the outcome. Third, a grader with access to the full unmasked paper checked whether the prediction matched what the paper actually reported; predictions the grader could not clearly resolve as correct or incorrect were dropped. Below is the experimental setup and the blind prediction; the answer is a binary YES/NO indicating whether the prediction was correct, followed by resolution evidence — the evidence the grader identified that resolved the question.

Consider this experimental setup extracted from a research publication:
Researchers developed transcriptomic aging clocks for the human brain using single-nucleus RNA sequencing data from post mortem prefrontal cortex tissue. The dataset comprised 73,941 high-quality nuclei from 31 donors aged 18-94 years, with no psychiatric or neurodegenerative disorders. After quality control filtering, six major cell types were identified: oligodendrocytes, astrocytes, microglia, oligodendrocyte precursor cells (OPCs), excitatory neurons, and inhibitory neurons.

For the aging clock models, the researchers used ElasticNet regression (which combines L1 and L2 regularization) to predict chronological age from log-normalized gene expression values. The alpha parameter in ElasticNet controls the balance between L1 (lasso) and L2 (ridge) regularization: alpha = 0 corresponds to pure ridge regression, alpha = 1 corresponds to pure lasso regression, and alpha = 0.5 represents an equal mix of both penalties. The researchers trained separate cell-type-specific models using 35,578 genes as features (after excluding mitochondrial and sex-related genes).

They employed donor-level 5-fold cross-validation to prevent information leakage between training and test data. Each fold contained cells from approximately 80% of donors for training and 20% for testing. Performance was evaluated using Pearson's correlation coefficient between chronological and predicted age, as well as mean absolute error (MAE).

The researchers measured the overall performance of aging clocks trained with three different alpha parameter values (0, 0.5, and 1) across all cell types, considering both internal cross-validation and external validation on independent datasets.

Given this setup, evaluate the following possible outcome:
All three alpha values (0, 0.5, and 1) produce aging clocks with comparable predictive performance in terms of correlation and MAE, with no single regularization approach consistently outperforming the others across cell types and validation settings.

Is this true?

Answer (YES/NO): NO